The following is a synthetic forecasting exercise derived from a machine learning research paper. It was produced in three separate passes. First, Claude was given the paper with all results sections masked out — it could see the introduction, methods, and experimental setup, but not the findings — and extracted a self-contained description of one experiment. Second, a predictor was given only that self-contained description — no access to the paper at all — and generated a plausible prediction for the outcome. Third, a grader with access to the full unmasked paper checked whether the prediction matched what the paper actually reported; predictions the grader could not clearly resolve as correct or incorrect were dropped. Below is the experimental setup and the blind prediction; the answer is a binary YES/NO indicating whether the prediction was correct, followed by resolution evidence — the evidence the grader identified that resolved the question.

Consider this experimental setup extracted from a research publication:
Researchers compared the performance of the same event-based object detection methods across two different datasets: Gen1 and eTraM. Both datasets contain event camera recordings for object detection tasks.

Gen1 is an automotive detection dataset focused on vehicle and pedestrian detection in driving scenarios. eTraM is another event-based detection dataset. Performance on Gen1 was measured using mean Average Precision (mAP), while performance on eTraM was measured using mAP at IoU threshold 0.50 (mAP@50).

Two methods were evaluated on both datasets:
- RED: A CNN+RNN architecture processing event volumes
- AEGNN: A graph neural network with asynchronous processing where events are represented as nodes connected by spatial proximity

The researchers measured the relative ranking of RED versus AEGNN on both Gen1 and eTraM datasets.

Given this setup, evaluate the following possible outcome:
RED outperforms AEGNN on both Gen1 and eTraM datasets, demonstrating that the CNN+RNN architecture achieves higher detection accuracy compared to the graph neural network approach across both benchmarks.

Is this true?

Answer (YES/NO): YES